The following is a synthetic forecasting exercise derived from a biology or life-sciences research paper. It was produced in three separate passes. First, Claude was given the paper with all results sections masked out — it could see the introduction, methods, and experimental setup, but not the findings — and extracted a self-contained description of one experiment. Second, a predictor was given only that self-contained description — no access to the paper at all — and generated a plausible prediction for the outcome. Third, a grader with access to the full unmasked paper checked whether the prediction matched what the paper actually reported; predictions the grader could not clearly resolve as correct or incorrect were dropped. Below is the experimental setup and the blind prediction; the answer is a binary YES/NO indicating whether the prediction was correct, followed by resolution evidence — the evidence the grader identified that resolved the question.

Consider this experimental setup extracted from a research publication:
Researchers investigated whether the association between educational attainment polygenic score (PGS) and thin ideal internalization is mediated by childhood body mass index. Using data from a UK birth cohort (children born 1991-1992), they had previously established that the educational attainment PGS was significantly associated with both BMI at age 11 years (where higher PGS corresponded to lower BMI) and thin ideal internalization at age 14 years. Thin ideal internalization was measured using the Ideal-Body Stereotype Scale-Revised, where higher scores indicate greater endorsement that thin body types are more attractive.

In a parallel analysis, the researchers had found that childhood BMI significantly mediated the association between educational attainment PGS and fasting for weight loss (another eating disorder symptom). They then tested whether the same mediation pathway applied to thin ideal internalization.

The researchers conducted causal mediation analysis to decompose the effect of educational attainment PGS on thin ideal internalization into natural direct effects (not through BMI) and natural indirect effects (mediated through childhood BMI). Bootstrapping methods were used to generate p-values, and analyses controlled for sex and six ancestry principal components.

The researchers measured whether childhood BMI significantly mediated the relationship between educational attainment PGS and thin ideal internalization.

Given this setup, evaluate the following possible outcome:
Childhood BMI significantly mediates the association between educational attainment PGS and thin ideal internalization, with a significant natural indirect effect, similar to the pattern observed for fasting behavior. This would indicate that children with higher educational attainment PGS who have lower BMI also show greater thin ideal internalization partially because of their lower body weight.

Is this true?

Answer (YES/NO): NO